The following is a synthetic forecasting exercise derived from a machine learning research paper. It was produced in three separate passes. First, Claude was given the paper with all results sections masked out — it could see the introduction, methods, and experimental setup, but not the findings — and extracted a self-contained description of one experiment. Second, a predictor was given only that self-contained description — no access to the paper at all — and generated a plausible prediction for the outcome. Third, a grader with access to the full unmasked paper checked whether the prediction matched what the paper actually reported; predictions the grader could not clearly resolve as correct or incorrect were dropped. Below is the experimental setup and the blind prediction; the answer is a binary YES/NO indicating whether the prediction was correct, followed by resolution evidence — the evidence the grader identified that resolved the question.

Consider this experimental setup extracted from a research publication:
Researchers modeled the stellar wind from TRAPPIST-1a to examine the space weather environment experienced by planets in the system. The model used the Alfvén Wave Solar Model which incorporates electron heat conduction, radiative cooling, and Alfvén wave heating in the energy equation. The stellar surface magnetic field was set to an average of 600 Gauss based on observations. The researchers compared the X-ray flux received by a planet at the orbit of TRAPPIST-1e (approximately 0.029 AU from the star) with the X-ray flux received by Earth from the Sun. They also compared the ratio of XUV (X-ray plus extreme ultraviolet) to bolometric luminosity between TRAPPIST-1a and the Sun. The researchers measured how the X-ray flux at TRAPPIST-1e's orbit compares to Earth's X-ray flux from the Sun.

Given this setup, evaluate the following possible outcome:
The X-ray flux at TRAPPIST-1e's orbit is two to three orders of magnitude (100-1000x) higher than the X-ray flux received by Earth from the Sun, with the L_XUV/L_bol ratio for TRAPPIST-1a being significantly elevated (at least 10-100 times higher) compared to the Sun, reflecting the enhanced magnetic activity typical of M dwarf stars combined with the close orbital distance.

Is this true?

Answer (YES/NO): YES